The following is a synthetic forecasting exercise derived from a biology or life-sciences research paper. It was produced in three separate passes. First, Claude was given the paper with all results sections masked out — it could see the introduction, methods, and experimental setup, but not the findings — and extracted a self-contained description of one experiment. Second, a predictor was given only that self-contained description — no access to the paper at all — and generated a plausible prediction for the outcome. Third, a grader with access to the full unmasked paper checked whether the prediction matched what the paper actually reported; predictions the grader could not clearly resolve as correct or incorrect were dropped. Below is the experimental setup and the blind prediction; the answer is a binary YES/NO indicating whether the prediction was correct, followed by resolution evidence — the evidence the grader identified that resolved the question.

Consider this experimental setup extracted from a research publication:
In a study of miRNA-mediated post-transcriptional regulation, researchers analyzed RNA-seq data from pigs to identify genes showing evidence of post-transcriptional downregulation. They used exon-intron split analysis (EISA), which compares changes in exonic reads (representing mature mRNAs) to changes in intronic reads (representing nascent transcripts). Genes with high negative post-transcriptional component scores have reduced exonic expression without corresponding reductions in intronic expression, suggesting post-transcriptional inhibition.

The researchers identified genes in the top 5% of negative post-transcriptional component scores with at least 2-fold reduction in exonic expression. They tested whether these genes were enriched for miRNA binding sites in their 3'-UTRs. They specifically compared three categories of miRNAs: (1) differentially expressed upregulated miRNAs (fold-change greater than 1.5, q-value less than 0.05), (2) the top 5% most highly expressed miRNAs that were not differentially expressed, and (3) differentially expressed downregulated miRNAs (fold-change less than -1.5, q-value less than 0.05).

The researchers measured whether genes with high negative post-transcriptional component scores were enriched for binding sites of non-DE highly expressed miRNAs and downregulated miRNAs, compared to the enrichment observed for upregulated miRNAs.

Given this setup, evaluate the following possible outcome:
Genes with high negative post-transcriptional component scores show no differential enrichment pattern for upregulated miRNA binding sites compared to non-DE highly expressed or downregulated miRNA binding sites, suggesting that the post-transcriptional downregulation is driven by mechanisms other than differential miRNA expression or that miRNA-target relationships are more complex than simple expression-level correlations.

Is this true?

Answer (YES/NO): NO